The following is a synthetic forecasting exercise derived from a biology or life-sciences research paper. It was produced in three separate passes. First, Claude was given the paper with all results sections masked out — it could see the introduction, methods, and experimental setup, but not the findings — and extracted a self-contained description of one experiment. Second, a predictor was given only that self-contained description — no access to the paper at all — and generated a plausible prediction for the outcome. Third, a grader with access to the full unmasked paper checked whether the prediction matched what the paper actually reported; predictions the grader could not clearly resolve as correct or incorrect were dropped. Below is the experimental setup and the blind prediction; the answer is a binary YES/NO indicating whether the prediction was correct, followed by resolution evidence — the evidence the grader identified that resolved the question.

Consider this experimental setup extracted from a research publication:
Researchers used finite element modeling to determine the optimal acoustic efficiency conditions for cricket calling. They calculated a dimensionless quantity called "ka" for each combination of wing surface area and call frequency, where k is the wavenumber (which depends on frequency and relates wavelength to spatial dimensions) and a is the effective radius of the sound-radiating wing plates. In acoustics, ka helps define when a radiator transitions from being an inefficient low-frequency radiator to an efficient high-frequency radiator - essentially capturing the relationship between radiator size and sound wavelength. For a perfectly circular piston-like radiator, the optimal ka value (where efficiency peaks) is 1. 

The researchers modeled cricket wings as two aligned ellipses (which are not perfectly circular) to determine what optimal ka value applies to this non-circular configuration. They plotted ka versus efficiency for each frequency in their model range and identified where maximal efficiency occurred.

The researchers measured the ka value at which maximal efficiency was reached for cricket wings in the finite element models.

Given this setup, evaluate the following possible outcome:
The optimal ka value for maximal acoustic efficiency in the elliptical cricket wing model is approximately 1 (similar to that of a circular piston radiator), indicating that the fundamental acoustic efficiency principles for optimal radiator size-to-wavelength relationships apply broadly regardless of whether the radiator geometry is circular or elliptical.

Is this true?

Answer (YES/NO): NO